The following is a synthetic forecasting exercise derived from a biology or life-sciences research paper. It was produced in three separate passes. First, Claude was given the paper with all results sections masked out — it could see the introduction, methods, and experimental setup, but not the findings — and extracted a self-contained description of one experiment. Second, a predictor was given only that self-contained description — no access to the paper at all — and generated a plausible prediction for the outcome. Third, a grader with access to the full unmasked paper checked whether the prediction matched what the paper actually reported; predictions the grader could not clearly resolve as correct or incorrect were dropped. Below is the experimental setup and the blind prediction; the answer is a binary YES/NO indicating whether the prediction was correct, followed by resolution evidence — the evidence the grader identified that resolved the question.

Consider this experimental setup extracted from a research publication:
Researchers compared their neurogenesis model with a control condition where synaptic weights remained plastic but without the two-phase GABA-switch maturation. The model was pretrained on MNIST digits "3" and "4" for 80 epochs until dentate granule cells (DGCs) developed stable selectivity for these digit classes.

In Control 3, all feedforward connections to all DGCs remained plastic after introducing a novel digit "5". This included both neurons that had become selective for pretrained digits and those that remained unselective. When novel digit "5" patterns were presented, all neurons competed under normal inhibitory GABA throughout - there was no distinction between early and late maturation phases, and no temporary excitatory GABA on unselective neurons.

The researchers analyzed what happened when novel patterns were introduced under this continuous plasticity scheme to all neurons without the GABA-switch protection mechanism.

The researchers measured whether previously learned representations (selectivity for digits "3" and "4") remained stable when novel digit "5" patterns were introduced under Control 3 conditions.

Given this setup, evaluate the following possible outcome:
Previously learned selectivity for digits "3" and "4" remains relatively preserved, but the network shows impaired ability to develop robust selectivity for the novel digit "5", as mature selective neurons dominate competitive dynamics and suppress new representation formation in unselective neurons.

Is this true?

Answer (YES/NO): NO